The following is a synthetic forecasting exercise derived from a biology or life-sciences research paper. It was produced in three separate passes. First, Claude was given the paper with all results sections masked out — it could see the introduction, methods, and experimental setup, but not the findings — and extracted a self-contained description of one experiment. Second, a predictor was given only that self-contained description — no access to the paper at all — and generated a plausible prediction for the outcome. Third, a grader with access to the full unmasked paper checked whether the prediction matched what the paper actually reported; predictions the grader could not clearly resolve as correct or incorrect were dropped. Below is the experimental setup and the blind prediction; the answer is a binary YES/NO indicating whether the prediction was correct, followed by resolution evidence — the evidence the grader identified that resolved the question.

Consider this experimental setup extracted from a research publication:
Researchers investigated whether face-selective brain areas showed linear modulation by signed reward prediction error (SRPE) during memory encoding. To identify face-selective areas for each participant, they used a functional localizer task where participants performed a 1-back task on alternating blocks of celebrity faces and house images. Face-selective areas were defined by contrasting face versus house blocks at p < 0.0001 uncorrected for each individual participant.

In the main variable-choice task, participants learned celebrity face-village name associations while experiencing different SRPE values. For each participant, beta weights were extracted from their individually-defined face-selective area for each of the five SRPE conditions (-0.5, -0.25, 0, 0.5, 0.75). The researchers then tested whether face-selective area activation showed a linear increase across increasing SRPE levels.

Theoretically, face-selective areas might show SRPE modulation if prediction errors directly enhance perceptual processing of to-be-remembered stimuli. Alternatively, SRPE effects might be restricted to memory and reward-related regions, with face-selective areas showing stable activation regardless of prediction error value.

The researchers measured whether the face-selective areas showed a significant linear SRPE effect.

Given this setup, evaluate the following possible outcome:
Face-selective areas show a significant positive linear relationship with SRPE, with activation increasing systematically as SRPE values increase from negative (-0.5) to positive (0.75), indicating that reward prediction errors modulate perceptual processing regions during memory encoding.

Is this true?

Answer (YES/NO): NO